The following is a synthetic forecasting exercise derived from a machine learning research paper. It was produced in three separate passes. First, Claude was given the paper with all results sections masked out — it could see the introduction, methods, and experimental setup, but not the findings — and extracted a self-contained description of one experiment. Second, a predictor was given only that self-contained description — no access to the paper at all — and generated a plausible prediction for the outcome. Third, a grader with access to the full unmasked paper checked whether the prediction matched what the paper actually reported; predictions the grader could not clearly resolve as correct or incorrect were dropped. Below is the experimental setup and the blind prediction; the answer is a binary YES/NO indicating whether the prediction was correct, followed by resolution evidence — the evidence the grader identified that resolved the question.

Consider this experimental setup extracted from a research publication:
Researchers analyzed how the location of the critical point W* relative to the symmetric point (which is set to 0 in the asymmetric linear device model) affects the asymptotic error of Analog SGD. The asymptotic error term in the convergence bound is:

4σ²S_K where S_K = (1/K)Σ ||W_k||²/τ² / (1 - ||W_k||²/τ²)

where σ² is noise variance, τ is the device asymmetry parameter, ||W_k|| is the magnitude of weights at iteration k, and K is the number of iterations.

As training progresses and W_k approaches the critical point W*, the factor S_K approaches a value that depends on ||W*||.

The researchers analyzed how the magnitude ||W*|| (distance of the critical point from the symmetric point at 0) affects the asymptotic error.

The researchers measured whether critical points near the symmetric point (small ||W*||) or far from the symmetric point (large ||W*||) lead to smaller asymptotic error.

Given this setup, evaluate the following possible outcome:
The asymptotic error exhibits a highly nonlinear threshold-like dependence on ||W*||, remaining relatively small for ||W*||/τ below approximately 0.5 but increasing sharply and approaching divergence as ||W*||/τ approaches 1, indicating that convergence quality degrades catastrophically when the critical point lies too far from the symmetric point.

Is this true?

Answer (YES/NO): NO